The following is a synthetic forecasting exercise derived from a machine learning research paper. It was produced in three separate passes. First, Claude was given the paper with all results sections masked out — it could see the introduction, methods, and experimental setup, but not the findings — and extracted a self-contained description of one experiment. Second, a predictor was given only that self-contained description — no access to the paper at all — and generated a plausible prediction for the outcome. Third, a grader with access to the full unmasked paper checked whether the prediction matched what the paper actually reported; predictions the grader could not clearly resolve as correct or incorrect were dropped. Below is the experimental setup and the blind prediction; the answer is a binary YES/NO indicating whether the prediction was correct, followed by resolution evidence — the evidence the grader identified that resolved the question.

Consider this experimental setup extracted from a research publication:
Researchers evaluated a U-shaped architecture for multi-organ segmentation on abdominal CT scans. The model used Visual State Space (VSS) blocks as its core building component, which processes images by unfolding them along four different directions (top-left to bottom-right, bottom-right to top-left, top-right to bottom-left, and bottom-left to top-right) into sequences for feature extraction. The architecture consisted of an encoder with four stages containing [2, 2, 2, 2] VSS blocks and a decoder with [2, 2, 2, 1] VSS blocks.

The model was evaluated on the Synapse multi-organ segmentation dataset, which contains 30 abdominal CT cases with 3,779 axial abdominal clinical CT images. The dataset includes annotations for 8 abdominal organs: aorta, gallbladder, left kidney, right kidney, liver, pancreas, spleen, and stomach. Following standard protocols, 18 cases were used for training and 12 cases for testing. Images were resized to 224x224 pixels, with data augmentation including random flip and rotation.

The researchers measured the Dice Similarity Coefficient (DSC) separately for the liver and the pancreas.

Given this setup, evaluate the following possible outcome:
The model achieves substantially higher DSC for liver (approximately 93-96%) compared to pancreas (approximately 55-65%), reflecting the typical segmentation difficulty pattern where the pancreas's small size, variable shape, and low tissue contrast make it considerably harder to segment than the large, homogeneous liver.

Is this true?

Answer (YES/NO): YES